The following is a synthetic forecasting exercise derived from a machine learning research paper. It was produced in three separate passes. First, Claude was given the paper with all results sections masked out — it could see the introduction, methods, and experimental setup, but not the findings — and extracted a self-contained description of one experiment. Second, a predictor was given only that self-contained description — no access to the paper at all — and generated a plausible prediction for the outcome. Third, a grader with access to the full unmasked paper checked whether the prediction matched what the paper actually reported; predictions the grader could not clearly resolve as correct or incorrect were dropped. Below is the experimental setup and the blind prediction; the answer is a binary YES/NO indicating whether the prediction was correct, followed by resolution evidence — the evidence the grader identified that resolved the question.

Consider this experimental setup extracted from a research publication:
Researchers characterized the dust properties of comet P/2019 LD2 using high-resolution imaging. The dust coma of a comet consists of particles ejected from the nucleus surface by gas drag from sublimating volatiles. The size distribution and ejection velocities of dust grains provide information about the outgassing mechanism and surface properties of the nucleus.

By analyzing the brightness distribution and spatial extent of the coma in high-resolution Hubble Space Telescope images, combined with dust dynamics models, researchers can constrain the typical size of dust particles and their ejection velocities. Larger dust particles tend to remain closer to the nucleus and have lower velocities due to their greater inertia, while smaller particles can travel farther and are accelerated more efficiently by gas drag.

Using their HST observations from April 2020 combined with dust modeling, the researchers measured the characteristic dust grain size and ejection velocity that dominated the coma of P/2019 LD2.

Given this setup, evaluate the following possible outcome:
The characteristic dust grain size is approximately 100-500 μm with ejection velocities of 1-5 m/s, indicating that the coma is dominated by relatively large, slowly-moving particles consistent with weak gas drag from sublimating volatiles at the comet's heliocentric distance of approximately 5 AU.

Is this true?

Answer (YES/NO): YES